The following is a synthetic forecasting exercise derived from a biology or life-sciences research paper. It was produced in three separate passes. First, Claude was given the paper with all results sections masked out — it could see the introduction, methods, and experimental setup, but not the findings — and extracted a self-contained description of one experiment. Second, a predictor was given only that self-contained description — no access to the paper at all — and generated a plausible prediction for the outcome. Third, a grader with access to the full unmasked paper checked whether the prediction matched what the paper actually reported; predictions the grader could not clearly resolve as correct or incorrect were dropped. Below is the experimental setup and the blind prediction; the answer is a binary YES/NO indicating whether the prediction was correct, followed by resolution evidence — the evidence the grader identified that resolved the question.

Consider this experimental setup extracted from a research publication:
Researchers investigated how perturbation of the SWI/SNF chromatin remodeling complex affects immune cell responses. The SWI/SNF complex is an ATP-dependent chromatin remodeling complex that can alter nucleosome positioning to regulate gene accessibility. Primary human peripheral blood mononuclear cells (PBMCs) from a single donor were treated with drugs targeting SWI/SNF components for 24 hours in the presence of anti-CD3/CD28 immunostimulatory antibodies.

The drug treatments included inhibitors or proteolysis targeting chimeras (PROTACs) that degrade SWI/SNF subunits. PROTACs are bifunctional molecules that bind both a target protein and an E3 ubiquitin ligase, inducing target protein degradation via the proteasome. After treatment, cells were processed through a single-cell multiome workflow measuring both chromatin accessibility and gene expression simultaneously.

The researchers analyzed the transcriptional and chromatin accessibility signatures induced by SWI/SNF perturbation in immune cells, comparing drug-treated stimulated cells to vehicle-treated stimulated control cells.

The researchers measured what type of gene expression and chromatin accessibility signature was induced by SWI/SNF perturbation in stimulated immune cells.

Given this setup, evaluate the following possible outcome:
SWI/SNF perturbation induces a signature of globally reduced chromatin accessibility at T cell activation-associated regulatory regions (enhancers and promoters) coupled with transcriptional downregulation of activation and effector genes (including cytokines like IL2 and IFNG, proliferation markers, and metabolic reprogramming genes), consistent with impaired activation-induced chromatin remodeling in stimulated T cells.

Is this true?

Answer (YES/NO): NO